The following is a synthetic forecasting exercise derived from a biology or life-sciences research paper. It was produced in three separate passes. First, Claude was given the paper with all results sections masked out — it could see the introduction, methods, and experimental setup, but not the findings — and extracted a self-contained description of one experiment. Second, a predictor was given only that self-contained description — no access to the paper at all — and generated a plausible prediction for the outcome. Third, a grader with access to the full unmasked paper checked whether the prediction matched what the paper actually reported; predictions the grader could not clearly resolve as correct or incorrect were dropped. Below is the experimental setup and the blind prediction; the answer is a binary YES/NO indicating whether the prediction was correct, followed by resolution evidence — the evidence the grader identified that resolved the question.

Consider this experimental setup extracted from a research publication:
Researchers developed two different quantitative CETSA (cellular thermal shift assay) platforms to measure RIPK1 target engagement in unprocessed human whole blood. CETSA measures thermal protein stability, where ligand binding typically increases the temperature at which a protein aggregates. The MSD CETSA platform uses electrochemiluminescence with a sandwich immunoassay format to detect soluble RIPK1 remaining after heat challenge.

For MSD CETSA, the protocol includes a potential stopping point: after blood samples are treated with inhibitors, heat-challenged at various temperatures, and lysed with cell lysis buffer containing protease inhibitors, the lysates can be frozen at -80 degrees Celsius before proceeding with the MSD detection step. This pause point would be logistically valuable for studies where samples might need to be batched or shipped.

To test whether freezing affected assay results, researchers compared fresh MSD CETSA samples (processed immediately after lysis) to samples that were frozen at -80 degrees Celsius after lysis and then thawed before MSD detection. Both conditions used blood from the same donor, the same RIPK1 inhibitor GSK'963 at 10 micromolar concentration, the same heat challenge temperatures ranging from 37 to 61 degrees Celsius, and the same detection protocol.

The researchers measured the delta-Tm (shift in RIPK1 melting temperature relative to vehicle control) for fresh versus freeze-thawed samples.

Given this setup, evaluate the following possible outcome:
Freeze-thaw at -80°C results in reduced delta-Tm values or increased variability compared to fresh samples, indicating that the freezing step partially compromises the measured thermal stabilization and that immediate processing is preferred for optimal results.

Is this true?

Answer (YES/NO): NO